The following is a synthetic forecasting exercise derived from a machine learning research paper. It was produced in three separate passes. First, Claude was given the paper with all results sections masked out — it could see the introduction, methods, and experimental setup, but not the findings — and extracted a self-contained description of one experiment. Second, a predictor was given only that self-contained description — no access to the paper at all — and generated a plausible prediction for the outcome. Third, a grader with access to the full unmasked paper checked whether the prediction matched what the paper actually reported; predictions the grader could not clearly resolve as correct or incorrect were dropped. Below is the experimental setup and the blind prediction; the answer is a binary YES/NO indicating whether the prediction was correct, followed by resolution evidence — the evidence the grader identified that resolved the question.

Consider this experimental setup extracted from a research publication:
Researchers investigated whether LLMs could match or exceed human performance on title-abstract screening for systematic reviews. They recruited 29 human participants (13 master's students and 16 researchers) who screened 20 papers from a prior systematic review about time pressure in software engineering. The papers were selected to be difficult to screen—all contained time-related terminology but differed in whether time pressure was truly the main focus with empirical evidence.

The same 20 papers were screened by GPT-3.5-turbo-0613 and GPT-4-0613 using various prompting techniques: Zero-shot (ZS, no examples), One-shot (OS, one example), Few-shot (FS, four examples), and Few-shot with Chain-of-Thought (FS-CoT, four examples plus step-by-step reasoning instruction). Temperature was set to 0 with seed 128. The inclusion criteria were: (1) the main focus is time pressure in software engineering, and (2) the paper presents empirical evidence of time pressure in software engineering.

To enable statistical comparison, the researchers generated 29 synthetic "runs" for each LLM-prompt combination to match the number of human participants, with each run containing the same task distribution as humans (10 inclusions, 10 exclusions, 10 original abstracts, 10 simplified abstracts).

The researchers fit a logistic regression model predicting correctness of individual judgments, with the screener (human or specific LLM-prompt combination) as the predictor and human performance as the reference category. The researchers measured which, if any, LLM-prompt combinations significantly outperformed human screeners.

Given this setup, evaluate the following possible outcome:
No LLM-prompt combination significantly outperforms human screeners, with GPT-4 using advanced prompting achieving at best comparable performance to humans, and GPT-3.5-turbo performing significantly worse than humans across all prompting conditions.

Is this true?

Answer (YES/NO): YES